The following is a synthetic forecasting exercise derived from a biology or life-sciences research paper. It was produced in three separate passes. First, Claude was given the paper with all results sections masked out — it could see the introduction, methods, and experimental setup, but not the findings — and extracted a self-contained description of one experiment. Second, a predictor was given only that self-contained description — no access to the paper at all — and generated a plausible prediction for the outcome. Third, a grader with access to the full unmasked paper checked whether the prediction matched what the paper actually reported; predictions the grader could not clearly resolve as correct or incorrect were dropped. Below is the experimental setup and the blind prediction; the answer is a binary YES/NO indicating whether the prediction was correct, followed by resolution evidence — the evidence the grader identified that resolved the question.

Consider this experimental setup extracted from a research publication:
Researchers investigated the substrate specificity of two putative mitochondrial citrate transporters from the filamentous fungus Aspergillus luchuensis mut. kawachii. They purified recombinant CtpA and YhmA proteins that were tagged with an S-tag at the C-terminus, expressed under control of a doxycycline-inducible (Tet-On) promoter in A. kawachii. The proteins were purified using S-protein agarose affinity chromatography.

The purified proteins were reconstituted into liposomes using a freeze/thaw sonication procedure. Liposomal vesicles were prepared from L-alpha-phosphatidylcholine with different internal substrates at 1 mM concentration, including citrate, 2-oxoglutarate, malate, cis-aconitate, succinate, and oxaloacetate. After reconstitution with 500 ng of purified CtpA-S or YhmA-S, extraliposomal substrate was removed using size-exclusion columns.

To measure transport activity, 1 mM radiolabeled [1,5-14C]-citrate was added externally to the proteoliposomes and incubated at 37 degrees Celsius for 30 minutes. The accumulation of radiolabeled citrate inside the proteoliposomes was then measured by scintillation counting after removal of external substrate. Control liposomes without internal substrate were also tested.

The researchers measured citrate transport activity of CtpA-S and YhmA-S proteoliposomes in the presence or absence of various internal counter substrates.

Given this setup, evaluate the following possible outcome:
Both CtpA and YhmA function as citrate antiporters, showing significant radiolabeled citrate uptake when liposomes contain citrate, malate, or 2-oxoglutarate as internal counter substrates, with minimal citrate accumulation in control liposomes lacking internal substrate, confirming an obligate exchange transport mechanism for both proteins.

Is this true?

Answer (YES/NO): NO